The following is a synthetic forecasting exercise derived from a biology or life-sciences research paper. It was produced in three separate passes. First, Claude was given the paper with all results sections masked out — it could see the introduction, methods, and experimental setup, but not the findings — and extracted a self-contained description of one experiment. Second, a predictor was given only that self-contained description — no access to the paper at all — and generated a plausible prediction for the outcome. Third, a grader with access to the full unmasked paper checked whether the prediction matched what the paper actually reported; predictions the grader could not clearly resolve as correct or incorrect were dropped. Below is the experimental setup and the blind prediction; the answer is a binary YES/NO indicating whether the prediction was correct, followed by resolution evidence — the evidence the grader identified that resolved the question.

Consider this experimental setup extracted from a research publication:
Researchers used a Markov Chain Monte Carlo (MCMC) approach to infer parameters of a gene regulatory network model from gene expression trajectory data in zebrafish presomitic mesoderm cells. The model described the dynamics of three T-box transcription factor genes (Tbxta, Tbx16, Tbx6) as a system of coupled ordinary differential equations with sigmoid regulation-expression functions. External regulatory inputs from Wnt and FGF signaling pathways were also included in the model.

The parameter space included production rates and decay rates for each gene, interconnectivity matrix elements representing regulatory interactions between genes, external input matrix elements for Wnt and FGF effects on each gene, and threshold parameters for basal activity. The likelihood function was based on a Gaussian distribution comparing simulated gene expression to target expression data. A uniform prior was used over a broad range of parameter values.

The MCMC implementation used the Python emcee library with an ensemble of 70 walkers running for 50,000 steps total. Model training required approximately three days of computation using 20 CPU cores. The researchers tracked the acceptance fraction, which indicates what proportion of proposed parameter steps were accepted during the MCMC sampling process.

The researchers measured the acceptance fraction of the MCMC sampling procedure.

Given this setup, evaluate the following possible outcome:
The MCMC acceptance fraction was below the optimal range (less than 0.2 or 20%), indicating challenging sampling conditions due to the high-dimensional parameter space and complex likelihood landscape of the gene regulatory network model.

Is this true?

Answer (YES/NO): YES